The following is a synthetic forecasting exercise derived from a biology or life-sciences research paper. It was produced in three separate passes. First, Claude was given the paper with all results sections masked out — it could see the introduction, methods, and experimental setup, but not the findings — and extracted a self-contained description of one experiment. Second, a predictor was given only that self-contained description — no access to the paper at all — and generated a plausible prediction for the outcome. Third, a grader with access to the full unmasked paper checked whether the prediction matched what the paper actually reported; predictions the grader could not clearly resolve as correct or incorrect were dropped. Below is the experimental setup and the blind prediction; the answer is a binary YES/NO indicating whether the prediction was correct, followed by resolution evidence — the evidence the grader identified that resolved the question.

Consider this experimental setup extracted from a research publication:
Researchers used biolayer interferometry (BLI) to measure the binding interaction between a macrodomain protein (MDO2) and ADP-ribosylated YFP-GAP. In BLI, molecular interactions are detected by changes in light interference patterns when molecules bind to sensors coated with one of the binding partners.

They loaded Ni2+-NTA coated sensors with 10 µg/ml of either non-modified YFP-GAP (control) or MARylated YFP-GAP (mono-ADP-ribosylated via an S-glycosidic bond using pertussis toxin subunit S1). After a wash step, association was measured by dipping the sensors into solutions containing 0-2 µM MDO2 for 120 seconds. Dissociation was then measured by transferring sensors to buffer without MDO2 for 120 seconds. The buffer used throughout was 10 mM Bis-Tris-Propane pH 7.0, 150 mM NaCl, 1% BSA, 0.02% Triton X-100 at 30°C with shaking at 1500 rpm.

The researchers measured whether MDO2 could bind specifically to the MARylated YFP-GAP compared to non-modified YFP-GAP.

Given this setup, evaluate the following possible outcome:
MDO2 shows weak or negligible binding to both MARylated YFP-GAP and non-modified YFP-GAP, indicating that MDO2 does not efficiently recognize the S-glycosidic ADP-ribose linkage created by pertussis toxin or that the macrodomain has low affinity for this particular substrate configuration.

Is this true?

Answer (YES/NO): NO